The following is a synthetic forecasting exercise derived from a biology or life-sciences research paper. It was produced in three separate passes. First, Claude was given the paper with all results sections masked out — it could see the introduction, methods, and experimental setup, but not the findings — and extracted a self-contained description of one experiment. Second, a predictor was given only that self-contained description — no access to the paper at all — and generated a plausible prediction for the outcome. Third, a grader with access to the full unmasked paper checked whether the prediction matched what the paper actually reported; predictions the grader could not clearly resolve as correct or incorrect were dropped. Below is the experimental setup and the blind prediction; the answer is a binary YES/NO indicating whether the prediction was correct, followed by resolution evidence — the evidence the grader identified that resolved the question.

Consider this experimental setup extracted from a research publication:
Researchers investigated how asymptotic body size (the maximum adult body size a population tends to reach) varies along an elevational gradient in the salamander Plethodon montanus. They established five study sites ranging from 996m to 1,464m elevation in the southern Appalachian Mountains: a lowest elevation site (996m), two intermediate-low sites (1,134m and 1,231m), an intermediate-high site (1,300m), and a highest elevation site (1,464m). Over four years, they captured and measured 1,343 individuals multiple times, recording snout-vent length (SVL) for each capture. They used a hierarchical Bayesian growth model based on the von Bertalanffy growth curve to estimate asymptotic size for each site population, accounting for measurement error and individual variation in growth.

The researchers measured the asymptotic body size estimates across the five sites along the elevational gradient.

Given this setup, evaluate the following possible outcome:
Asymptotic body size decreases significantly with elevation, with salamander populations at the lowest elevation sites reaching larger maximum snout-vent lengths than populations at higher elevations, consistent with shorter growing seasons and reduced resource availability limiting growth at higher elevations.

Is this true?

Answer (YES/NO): NO